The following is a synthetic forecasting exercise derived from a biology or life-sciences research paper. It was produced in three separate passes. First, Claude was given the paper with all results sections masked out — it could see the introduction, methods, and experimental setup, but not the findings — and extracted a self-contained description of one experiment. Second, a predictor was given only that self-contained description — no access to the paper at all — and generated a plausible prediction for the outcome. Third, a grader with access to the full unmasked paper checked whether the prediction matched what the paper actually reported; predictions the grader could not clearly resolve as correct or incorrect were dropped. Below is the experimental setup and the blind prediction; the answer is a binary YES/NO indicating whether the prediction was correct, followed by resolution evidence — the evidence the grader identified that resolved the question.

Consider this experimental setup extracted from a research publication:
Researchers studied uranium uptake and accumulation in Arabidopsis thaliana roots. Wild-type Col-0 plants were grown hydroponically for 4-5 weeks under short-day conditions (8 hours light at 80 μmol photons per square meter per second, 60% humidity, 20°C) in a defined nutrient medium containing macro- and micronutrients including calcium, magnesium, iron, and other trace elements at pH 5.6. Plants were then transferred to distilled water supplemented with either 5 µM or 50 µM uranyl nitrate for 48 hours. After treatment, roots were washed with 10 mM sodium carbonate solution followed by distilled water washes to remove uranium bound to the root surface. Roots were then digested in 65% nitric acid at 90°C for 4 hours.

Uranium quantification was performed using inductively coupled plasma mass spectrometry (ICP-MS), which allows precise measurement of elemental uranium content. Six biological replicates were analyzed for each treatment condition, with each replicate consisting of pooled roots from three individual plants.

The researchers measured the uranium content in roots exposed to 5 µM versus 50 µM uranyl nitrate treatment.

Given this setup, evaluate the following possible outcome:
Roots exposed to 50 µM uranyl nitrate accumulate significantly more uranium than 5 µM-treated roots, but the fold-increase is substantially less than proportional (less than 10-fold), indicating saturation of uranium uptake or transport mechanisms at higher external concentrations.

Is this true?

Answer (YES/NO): NO